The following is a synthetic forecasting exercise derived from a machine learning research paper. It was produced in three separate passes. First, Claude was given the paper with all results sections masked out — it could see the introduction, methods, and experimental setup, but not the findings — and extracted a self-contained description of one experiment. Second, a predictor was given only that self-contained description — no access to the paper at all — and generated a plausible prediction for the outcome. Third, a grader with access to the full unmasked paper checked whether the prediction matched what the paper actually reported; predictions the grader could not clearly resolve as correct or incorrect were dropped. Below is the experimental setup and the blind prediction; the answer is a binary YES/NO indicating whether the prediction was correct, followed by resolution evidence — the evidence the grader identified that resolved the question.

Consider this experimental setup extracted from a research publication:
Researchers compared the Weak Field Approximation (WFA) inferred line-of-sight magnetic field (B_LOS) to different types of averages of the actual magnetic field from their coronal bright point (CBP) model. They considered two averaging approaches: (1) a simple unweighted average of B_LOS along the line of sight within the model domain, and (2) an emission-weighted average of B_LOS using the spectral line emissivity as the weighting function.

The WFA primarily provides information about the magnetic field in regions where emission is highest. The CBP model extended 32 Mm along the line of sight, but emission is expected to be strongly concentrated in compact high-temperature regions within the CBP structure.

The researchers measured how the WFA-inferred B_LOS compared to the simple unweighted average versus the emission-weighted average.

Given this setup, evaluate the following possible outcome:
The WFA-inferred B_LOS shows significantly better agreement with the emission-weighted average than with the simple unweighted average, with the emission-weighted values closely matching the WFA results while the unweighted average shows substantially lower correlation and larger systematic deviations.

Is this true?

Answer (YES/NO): YES